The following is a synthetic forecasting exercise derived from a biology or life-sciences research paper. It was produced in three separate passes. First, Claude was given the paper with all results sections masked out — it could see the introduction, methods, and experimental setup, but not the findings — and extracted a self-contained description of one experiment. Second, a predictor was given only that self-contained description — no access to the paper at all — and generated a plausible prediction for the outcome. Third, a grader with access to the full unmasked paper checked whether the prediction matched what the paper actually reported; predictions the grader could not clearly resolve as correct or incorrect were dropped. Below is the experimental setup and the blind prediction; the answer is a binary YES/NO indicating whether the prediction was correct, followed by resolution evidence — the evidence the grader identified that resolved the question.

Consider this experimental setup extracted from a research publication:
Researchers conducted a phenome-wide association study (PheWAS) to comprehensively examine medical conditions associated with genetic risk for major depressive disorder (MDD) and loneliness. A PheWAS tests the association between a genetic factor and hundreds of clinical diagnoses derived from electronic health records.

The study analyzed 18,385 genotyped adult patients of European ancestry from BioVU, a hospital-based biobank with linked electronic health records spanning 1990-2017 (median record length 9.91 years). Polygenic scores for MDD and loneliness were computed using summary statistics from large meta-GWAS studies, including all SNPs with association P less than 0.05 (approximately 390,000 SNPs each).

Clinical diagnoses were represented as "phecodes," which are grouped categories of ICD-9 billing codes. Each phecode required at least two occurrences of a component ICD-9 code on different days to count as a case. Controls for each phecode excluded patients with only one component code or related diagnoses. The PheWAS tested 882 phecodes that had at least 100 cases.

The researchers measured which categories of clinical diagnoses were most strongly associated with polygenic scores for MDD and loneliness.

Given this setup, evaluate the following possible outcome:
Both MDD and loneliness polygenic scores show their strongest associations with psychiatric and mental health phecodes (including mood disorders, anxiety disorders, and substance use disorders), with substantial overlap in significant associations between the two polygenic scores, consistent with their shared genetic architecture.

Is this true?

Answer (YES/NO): NO